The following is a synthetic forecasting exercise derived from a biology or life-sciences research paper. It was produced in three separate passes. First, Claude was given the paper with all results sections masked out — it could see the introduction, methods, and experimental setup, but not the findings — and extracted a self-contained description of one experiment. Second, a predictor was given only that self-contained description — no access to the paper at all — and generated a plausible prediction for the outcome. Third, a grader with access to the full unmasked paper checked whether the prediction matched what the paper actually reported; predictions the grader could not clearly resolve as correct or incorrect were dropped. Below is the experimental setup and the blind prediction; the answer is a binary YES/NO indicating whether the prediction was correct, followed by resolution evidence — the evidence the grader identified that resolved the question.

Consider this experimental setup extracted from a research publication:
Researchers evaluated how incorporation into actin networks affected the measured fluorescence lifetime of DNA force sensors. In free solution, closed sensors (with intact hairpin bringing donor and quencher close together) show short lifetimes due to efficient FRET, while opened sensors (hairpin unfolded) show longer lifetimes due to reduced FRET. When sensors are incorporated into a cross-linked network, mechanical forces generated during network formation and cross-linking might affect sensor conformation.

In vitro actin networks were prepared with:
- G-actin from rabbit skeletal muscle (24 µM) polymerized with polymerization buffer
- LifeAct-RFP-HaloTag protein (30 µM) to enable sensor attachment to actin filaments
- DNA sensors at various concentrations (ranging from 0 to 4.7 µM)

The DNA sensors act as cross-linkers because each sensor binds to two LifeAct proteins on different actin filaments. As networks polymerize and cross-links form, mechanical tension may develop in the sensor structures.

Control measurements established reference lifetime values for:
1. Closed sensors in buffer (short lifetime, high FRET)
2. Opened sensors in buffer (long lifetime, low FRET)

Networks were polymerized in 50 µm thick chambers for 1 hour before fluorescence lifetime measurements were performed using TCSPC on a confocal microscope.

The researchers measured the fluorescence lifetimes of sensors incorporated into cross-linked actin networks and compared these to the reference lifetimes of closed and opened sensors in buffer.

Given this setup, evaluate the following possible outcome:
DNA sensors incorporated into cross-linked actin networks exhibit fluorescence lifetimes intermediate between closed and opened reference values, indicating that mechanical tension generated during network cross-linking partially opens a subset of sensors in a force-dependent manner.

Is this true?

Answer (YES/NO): NO